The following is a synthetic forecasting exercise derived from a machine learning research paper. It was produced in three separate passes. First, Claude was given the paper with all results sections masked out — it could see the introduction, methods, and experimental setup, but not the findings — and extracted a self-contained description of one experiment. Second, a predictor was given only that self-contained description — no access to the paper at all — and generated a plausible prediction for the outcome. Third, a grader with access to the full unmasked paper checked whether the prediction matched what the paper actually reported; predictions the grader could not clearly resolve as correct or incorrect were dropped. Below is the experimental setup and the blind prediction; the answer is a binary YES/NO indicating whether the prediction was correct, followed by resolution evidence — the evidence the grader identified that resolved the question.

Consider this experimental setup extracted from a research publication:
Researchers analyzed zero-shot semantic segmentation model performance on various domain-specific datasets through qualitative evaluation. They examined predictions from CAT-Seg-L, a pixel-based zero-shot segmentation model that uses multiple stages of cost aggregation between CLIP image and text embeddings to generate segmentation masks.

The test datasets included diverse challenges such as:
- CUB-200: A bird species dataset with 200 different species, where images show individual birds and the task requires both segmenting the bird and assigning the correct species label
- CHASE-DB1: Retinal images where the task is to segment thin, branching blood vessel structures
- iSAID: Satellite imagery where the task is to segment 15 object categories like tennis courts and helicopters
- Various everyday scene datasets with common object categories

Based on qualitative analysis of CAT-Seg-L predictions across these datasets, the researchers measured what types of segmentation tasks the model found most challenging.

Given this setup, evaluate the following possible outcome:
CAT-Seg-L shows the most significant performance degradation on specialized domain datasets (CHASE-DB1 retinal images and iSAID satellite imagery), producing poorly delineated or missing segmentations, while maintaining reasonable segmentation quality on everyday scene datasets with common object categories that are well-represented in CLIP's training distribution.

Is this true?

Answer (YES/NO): NO